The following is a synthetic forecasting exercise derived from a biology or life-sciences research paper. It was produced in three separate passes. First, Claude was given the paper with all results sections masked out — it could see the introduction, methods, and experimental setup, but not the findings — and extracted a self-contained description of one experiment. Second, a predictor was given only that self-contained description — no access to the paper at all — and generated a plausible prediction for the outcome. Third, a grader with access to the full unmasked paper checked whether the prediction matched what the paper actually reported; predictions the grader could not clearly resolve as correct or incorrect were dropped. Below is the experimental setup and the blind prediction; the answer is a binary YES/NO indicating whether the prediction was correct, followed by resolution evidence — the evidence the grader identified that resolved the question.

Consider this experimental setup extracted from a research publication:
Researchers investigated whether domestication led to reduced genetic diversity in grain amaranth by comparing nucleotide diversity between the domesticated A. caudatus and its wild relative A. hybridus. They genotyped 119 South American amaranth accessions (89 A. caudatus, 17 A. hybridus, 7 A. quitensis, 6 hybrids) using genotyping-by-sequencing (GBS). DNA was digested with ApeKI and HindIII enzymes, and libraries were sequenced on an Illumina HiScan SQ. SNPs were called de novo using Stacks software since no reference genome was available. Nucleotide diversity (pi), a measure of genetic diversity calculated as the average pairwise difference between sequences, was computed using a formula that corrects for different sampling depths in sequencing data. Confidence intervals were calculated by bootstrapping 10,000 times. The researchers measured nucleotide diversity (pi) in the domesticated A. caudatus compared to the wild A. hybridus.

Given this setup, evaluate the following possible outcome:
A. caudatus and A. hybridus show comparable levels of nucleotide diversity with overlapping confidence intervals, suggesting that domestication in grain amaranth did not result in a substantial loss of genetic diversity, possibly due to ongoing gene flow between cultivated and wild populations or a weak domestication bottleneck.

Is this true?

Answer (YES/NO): NO